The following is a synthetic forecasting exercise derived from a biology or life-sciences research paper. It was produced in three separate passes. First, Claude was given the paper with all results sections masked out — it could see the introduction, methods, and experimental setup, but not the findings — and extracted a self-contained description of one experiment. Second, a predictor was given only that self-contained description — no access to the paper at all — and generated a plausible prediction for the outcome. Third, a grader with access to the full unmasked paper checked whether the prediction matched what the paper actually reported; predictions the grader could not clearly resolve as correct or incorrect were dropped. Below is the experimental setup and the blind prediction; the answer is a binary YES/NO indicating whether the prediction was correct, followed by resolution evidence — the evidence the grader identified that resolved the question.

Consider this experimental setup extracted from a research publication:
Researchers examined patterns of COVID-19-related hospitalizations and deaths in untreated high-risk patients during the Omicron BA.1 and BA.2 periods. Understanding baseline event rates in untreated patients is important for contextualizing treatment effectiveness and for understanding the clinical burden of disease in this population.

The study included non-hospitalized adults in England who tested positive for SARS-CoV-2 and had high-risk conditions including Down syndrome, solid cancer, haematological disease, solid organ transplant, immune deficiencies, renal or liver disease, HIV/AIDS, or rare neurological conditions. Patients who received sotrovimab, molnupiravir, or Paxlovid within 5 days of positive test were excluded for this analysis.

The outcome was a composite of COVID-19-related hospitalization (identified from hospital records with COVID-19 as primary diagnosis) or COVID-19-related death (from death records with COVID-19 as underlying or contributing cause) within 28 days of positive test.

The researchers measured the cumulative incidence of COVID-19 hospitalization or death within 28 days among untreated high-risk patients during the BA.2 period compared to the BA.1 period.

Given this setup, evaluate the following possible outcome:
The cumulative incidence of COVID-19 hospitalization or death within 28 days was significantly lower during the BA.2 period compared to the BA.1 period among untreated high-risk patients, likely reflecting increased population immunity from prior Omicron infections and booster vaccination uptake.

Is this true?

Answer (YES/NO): NO